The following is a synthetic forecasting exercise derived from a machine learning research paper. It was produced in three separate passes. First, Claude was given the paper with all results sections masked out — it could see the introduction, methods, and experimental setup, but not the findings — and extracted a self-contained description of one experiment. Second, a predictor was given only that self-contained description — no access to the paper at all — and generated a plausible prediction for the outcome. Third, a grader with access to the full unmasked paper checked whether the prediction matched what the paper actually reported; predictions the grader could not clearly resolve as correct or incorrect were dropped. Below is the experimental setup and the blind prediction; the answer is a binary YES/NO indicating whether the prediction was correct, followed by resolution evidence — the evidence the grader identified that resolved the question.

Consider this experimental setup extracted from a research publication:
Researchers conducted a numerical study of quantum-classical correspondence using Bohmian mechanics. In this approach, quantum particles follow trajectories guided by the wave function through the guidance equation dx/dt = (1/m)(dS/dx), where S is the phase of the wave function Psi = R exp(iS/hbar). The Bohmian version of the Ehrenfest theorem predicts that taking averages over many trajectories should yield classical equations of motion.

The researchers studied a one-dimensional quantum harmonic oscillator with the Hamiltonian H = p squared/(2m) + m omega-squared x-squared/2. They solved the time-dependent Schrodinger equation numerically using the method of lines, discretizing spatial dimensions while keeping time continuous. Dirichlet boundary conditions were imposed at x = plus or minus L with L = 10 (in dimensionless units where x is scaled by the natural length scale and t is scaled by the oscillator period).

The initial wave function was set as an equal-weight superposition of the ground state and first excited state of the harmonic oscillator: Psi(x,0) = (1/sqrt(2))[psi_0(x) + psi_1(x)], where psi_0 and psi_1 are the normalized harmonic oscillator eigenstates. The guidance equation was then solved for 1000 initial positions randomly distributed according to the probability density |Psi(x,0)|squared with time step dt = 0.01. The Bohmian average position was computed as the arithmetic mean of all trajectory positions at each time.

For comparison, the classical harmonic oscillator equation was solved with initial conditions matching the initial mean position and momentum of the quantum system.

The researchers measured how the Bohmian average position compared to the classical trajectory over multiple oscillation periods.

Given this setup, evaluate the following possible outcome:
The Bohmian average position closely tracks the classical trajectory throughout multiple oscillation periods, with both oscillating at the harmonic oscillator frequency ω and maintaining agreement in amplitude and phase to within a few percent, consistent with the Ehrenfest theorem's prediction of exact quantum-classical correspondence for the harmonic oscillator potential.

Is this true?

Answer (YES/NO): YES